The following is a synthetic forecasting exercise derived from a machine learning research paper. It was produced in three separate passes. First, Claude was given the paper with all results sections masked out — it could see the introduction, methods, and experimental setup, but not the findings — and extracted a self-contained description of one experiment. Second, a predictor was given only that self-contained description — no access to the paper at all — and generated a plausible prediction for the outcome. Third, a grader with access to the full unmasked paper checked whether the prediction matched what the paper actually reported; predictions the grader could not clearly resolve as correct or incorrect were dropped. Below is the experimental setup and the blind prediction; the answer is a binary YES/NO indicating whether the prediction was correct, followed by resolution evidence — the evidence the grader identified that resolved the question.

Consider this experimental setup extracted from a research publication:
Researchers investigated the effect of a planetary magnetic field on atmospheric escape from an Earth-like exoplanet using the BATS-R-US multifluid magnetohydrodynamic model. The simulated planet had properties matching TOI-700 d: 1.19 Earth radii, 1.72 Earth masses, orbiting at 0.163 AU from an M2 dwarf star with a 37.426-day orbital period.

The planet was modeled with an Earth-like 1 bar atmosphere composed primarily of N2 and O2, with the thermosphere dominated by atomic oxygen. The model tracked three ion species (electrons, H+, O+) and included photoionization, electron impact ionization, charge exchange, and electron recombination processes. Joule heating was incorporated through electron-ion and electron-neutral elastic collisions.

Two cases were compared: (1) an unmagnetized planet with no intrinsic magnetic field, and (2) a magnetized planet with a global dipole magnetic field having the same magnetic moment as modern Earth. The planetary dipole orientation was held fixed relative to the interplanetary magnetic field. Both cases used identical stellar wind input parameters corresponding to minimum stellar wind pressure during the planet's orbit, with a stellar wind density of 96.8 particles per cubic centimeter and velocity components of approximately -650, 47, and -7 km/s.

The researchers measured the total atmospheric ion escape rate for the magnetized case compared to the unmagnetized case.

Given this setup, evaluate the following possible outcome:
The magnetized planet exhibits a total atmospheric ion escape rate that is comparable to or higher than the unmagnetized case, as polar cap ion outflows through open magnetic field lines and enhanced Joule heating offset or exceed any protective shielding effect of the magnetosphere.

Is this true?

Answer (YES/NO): NO